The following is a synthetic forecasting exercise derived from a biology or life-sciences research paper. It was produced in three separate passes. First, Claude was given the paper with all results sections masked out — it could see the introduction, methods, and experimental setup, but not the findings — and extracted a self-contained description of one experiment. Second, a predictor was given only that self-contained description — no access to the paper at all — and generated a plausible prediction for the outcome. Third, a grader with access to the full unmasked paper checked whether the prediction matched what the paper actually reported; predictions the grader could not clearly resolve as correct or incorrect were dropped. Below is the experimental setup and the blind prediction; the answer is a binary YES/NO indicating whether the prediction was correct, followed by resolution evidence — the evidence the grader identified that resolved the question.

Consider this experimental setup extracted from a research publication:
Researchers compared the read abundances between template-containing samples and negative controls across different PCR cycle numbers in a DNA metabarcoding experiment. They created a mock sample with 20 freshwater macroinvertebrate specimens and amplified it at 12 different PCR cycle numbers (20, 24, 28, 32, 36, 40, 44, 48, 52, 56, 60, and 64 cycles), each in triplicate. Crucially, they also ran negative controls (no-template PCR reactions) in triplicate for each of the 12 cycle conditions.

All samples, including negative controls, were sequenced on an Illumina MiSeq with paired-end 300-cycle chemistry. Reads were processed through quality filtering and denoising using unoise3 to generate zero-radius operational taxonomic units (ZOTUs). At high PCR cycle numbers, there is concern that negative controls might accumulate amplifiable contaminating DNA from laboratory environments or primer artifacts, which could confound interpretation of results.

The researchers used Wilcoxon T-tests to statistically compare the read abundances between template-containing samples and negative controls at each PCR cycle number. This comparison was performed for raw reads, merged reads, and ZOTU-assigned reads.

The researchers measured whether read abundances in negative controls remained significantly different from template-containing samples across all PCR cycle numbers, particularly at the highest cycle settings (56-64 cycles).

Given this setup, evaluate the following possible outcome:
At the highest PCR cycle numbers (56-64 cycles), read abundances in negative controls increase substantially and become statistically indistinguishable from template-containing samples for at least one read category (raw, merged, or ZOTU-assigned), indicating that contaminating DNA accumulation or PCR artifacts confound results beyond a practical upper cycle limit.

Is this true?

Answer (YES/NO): NO